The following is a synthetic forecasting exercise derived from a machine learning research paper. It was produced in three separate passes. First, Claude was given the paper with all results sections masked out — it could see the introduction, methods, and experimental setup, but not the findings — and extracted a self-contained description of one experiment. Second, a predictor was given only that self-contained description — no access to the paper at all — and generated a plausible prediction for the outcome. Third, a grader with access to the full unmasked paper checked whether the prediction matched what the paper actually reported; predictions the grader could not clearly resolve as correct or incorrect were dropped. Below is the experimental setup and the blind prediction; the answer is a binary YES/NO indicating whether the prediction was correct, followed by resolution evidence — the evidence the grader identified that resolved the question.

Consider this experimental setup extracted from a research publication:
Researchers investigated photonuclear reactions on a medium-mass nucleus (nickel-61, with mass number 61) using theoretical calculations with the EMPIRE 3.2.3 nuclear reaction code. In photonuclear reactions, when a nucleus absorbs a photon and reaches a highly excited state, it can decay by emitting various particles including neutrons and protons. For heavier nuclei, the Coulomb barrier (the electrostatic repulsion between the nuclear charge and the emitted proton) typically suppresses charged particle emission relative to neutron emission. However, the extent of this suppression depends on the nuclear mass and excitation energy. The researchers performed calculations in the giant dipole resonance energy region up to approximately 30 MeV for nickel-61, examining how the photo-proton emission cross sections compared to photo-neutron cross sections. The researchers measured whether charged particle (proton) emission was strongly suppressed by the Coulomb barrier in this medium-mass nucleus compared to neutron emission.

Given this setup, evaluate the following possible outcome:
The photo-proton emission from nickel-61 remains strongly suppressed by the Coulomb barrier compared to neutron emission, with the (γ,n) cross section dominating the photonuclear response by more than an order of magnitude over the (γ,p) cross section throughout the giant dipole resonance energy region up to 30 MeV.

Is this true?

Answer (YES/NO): NO